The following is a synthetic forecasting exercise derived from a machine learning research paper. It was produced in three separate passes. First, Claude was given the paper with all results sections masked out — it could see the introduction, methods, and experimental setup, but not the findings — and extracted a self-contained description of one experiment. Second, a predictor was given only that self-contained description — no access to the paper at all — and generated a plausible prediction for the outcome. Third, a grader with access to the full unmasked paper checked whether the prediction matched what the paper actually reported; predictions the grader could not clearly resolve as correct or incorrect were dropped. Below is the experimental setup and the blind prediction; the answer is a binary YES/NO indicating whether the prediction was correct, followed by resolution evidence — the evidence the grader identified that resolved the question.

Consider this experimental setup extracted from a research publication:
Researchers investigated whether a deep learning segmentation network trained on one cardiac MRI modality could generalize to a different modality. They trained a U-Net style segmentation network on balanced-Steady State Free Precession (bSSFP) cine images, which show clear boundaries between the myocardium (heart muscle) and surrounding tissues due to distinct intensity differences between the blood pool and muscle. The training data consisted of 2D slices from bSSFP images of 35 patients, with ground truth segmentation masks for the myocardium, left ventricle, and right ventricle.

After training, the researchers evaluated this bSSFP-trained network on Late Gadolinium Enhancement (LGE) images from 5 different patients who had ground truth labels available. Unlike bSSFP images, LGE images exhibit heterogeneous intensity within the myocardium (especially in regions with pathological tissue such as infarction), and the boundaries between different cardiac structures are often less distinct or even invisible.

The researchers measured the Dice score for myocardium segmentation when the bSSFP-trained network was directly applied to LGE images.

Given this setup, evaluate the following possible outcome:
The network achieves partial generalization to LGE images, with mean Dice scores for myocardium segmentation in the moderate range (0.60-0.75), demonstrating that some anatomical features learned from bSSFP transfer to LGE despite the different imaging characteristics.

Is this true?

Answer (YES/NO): NO